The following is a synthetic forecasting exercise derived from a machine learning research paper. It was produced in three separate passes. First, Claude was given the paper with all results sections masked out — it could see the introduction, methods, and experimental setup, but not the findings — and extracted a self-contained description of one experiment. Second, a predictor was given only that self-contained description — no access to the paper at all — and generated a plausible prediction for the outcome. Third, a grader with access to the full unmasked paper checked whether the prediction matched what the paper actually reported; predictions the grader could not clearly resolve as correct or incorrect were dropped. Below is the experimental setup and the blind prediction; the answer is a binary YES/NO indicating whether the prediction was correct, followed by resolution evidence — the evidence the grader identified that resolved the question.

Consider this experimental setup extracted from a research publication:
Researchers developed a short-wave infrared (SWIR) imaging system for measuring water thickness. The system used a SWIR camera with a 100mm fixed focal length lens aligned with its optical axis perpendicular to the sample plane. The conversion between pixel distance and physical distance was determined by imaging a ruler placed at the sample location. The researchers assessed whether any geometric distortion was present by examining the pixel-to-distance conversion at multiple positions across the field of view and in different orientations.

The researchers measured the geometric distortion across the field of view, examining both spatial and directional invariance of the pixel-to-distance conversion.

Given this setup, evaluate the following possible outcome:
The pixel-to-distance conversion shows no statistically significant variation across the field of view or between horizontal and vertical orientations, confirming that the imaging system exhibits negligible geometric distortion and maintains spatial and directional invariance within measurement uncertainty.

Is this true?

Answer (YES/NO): YES